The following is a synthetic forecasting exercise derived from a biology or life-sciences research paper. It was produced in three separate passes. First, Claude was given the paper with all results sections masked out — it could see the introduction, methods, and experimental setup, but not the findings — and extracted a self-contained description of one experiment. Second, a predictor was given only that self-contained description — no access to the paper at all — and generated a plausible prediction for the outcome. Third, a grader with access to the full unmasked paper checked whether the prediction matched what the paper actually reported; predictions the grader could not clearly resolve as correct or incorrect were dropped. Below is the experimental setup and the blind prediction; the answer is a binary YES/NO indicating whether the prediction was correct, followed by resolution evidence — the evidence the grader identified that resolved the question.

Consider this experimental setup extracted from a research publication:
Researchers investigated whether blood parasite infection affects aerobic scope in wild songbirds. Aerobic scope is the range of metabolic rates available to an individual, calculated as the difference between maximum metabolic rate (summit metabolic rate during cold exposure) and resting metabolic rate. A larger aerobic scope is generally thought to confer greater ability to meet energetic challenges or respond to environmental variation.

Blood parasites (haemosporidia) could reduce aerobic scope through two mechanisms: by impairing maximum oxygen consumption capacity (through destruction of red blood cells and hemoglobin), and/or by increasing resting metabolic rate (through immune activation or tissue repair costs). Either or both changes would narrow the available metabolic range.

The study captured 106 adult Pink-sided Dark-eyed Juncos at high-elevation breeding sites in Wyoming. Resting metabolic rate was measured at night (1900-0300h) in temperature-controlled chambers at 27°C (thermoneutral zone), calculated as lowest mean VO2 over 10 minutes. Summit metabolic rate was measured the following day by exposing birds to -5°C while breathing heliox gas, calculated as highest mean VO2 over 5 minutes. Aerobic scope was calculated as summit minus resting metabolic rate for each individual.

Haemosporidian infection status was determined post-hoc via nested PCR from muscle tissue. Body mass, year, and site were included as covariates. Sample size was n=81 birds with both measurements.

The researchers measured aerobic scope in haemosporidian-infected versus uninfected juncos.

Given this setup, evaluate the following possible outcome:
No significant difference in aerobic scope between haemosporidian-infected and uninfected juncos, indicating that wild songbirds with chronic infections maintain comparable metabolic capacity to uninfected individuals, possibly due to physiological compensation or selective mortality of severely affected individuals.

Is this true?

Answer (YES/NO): YES